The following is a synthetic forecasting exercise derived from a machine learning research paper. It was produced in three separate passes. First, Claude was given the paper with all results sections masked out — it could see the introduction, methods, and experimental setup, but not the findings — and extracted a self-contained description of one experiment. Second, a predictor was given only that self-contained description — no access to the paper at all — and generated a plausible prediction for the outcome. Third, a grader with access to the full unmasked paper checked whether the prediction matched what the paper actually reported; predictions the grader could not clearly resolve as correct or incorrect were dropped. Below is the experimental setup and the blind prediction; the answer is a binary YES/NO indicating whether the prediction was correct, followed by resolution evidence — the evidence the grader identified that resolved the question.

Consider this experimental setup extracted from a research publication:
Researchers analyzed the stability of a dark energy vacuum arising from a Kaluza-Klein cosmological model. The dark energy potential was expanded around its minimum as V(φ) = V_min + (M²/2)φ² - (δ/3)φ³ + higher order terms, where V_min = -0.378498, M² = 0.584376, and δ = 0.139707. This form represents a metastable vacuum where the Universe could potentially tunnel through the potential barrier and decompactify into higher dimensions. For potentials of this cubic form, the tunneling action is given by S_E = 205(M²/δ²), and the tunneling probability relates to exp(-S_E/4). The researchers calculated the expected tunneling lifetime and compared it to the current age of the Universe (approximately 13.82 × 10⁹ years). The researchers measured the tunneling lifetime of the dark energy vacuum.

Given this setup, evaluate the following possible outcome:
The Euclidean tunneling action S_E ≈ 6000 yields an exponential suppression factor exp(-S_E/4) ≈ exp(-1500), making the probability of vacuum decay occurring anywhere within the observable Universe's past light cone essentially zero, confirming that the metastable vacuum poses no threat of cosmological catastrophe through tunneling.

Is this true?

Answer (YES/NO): NO